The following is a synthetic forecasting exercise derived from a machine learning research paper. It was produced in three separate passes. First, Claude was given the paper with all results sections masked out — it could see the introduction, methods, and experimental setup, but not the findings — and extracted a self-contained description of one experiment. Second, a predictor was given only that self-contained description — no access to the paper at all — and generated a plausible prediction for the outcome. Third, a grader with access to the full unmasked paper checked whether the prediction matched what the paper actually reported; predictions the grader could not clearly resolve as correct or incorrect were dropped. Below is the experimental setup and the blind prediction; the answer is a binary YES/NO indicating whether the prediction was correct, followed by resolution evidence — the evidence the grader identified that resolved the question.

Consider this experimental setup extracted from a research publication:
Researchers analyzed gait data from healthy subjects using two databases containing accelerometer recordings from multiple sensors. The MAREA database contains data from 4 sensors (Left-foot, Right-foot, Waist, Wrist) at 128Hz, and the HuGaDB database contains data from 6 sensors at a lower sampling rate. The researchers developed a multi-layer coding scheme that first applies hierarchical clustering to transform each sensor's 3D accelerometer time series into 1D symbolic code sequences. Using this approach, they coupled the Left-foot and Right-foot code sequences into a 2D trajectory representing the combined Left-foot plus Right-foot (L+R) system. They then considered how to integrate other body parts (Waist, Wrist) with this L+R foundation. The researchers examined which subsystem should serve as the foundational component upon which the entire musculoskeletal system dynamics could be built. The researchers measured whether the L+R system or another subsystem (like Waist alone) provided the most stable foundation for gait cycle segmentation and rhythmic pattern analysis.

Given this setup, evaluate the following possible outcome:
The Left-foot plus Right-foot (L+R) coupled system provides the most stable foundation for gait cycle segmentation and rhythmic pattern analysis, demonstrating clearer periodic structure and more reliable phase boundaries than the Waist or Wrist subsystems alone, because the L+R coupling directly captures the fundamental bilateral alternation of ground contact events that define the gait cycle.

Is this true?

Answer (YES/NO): YES